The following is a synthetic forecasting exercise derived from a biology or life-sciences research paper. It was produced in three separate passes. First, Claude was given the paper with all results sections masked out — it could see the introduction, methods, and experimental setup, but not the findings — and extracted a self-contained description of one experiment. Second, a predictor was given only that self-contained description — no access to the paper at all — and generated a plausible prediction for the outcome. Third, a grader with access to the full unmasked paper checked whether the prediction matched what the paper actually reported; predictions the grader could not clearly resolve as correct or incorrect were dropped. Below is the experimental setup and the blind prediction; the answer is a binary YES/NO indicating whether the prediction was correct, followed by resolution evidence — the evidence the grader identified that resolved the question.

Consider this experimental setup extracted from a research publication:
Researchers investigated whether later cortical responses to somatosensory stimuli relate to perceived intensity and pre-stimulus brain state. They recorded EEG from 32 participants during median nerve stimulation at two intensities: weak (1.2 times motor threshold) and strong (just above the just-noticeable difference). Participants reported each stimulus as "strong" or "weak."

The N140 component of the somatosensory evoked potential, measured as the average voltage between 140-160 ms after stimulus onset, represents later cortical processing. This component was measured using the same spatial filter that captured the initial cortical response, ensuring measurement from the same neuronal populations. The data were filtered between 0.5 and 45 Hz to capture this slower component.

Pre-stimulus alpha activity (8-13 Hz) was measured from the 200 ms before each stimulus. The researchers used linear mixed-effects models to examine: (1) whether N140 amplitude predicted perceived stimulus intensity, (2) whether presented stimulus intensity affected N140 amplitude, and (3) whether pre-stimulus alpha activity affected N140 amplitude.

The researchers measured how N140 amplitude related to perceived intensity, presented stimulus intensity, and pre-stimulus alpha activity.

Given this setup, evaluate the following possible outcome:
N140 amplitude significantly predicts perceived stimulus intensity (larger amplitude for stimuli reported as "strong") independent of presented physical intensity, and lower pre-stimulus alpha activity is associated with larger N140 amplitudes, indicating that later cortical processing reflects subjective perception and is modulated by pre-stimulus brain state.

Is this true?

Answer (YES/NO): YES